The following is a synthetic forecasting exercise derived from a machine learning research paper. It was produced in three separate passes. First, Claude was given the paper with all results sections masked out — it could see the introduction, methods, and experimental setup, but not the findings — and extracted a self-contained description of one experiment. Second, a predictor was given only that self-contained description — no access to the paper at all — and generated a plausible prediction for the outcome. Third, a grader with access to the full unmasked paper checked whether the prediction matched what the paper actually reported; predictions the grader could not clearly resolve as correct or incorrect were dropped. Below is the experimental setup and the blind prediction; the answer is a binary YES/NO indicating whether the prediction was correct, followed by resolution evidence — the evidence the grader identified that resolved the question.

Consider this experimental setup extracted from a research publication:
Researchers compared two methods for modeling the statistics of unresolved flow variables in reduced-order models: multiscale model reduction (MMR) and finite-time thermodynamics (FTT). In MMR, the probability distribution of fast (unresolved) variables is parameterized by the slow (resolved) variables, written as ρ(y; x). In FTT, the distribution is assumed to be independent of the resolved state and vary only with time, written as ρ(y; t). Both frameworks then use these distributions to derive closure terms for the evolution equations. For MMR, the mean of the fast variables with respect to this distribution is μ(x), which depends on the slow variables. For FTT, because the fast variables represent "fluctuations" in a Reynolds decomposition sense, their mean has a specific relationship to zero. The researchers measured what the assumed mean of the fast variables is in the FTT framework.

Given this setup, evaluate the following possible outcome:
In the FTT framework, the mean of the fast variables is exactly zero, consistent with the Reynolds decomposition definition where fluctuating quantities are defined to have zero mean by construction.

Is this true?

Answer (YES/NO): YES